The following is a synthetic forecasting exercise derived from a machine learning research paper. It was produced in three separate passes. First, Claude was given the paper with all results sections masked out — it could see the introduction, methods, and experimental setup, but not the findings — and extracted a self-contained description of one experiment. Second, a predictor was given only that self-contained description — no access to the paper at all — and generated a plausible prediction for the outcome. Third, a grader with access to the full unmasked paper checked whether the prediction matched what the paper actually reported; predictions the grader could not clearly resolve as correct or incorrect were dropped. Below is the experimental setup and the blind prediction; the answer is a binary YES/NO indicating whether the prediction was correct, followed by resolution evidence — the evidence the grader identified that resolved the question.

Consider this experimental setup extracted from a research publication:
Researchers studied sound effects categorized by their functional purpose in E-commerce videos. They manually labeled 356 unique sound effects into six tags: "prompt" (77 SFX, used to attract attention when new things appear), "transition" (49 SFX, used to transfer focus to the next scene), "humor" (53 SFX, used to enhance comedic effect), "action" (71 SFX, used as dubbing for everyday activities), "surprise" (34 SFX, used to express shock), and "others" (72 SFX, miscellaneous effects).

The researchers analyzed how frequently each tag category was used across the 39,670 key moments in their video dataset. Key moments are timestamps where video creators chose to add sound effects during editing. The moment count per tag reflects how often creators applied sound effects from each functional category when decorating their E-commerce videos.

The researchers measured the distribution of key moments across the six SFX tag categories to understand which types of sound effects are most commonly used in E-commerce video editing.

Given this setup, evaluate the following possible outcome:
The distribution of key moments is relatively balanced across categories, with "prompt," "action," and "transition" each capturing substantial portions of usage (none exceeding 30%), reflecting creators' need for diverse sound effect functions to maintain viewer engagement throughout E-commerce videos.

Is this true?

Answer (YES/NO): NO